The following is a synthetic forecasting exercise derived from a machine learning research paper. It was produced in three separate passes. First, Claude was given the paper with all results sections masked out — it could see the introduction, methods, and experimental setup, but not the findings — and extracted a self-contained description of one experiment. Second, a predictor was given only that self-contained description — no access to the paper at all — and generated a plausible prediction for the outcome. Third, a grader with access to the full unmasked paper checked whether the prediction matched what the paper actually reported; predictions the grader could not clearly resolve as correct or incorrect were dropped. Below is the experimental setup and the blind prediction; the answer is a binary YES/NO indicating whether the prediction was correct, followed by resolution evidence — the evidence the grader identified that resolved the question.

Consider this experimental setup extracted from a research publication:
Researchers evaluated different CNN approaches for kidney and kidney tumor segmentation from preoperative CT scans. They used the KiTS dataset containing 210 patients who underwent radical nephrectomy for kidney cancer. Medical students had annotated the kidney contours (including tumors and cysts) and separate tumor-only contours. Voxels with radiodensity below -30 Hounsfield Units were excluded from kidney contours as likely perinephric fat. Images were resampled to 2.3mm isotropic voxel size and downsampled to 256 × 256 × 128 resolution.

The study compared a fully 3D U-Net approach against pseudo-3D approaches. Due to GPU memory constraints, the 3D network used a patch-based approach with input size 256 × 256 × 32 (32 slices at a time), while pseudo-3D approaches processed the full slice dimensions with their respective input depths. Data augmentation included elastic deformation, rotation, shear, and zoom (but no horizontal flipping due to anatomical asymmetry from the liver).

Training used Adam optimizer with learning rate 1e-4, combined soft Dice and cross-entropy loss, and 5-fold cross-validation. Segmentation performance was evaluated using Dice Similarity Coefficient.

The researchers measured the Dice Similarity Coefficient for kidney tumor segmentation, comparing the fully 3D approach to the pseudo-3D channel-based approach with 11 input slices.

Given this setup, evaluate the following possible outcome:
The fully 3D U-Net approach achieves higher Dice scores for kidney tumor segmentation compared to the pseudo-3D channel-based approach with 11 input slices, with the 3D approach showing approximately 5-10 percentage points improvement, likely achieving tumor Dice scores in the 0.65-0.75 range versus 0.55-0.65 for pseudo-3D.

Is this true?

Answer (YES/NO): NO